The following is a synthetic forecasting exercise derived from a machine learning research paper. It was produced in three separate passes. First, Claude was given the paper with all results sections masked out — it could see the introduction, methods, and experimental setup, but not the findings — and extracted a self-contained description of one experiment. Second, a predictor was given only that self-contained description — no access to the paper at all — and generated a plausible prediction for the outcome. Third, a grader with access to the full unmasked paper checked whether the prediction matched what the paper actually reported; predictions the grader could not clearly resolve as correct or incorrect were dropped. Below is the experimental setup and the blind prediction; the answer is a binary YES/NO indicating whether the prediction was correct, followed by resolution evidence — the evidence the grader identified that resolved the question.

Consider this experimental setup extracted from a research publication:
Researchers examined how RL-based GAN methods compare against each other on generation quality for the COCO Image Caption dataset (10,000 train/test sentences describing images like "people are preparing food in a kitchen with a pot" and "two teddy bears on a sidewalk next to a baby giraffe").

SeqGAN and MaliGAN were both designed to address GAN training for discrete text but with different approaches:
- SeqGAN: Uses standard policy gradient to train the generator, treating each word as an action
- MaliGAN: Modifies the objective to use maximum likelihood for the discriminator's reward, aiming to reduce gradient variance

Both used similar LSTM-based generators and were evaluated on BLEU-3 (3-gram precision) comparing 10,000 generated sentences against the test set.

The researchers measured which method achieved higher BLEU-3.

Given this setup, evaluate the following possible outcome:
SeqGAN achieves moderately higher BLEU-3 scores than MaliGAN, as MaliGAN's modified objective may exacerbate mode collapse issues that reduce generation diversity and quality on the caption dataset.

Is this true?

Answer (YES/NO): YES